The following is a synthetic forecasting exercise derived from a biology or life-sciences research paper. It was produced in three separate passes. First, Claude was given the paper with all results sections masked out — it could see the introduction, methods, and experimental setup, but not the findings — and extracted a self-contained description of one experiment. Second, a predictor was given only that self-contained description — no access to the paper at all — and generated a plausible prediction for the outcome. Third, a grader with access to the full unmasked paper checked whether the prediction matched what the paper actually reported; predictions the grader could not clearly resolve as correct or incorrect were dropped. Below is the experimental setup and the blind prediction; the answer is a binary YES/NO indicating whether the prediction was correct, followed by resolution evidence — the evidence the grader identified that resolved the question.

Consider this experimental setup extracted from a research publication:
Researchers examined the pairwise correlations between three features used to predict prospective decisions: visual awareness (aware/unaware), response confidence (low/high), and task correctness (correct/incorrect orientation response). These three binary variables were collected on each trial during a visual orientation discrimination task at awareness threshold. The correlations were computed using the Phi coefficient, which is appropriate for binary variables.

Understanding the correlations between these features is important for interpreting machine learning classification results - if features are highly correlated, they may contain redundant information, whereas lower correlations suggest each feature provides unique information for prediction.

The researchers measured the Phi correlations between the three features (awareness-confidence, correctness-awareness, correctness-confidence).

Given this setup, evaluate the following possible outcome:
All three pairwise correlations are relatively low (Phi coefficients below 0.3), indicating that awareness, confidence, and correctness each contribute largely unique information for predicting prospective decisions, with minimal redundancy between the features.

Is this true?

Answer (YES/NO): YES